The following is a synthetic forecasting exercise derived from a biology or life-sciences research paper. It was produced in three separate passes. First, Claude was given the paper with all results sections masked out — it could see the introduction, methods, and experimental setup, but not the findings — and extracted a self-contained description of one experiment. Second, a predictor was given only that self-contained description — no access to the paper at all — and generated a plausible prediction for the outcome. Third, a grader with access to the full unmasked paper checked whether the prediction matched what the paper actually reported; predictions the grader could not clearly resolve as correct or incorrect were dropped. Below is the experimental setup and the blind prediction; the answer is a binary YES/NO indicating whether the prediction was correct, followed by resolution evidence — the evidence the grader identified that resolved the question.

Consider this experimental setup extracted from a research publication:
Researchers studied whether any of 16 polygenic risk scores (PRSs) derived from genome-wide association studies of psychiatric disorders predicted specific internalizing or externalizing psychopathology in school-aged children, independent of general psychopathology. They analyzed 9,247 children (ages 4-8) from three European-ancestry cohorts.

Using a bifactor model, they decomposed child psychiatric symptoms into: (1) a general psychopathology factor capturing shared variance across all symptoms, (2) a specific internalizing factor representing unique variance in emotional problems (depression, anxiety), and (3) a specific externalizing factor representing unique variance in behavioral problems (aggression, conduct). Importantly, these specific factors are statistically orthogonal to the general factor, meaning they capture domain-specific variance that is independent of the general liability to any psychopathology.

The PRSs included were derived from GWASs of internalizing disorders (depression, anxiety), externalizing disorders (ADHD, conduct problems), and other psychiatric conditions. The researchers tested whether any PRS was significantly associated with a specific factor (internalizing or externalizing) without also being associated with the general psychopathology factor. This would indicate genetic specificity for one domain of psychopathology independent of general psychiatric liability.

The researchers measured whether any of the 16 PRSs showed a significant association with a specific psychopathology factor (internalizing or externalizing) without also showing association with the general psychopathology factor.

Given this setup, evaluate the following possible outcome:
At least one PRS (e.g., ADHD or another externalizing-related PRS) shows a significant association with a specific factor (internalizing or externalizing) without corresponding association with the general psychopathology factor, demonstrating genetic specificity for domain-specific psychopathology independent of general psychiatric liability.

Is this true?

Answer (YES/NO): YES